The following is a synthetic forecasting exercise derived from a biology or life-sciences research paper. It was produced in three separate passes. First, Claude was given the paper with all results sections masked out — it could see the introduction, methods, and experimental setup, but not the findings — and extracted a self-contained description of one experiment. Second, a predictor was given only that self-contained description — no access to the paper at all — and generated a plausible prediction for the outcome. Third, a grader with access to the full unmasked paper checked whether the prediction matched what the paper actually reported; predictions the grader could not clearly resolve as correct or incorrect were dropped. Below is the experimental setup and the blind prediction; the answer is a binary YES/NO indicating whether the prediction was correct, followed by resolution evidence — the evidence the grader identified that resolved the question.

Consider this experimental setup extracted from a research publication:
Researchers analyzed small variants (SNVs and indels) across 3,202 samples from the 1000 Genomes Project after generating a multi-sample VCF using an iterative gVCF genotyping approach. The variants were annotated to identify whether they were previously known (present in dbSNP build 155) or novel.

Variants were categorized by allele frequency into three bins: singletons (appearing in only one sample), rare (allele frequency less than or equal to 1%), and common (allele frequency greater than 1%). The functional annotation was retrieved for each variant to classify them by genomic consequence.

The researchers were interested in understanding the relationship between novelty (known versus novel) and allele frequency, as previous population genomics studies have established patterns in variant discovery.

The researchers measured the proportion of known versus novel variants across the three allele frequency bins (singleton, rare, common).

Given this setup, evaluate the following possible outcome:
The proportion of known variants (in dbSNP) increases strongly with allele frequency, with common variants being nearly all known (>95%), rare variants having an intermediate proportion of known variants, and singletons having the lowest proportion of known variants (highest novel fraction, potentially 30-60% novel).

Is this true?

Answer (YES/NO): NO